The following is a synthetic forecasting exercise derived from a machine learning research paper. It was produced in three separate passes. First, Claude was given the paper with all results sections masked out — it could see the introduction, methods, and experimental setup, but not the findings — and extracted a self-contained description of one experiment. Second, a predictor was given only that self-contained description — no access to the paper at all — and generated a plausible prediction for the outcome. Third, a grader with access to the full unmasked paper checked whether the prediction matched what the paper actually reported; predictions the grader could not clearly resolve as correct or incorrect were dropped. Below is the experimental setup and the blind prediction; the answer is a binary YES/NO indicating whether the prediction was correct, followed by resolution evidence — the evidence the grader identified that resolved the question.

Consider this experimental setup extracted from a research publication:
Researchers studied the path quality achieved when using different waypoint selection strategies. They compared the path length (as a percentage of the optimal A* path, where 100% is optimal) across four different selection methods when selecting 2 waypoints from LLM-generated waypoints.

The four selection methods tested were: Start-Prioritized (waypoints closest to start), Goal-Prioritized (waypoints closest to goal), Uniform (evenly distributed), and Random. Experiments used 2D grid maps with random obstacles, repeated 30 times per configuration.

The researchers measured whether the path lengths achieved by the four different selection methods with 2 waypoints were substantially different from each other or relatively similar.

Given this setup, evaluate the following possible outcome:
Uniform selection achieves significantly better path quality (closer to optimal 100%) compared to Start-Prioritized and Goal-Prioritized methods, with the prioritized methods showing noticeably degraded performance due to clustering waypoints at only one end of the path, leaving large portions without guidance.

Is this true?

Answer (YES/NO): NO